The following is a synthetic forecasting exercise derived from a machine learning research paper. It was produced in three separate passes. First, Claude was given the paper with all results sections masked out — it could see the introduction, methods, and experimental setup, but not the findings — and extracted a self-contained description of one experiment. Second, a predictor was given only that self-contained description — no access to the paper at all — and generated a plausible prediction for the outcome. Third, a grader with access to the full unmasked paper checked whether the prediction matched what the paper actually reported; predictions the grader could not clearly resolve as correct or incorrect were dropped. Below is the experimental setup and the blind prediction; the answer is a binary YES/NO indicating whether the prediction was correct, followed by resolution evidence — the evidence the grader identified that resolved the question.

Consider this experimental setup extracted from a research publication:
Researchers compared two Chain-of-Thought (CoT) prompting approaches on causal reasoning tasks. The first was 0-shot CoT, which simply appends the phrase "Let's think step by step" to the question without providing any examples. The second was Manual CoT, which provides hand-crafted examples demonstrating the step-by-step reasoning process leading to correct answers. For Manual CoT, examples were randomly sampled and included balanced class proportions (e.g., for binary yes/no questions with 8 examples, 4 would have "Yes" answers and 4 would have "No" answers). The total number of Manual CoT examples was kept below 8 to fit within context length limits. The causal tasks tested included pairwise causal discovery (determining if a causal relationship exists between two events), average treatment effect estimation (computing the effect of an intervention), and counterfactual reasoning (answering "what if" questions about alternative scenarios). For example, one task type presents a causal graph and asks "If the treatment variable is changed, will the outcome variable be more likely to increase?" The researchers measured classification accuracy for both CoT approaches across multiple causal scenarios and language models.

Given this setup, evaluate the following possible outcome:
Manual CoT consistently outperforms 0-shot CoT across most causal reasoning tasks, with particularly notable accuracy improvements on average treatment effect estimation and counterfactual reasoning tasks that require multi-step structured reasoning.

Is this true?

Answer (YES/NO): YES